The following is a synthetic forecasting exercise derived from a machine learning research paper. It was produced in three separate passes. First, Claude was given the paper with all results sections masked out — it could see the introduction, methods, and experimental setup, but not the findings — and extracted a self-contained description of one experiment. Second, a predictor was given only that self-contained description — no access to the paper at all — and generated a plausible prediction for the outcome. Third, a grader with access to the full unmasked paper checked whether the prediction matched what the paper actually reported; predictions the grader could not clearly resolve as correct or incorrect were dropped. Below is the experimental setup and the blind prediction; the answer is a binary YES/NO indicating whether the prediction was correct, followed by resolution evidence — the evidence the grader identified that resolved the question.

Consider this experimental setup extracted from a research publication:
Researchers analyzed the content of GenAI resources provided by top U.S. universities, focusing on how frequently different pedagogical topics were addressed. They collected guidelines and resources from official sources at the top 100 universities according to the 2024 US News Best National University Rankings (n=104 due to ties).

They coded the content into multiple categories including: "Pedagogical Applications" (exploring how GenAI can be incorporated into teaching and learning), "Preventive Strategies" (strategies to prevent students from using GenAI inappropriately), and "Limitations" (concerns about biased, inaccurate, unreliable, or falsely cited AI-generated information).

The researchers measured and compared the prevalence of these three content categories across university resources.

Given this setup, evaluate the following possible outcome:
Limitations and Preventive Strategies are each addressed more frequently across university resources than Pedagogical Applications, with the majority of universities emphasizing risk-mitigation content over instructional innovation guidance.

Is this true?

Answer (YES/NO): NO